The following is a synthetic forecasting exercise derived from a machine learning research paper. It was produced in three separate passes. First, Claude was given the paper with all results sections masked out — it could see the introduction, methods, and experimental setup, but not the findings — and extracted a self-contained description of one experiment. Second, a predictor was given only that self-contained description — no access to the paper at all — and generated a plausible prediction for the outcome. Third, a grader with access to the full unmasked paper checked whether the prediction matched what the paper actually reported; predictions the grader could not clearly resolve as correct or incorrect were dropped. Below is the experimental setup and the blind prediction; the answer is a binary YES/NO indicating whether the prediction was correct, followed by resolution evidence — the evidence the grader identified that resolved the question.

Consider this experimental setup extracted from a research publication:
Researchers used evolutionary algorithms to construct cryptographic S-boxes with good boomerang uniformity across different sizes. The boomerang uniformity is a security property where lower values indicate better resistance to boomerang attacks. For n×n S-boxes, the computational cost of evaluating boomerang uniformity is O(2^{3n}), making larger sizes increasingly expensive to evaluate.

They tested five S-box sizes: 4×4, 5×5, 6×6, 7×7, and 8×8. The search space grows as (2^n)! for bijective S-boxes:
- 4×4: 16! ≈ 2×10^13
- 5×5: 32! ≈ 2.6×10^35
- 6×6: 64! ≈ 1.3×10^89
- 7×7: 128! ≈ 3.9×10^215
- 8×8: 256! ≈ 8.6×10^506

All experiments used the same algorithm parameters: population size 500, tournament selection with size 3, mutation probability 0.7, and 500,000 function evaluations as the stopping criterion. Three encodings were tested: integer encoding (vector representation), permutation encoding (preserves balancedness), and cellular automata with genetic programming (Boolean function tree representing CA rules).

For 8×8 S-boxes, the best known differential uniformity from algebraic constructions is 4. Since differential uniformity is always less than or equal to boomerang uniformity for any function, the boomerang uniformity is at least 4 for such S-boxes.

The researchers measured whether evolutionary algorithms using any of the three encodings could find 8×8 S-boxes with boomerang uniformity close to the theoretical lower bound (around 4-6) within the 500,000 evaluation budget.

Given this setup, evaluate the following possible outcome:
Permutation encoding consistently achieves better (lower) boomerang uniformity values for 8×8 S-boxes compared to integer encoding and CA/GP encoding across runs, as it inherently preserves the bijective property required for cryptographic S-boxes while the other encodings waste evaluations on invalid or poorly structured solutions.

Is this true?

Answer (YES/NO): YES